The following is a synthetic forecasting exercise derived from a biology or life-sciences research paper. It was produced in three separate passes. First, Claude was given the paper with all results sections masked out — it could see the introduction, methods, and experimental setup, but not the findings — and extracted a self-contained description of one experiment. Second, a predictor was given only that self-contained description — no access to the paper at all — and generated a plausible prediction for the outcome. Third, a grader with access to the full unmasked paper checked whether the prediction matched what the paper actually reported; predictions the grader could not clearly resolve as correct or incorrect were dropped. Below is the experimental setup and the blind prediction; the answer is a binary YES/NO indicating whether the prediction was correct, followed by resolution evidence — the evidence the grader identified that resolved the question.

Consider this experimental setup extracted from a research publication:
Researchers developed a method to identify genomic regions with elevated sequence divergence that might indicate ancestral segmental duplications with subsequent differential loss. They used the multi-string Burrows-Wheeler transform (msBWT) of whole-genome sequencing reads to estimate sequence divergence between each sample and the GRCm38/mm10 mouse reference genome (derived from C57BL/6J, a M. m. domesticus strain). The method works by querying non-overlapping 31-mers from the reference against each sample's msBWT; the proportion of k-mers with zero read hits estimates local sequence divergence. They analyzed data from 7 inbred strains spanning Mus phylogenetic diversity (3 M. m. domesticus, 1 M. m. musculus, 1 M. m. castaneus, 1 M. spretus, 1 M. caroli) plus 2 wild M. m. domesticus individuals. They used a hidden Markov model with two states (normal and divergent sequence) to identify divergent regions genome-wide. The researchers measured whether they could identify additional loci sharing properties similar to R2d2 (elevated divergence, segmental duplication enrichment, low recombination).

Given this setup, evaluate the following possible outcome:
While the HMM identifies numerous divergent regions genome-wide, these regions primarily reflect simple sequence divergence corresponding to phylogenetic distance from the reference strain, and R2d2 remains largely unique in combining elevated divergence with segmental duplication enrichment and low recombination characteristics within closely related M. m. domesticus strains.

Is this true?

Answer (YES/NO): NO